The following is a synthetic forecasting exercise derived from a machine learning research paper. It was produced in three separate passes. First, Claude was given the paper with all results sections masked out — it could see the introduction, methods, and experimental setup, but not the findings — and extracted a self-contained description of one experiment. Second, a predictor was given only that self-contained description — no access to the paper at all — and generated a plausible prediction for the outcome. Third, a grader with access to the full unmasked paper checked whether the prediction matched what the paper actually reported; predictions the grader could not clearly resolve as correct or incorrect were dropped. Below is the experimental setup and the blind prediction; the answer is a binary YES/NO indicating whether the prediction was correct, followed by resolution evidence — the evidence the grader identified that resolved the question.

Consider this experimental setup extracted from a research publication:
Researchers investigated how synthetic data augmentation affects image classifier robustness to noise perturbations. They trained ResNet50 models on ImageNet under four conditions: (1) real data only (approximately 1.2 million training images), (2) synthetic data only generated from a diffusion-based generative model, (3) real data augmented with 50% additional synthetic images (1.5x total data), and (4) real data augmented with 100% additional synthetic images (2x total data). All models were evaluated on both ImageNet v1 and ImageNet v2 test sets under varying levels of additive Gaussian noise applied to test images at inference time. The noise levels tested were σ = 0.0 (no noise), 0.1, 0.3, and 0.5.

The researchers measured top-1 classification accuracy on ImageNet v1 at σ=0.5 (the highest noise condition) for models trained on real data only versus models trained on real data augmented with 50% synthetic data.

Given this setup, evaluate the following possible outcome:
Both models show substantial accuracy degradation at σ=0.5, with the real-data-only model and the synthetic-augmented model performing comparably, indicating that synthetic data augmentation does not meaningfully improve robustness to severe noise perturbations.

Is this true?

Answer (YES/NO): NO